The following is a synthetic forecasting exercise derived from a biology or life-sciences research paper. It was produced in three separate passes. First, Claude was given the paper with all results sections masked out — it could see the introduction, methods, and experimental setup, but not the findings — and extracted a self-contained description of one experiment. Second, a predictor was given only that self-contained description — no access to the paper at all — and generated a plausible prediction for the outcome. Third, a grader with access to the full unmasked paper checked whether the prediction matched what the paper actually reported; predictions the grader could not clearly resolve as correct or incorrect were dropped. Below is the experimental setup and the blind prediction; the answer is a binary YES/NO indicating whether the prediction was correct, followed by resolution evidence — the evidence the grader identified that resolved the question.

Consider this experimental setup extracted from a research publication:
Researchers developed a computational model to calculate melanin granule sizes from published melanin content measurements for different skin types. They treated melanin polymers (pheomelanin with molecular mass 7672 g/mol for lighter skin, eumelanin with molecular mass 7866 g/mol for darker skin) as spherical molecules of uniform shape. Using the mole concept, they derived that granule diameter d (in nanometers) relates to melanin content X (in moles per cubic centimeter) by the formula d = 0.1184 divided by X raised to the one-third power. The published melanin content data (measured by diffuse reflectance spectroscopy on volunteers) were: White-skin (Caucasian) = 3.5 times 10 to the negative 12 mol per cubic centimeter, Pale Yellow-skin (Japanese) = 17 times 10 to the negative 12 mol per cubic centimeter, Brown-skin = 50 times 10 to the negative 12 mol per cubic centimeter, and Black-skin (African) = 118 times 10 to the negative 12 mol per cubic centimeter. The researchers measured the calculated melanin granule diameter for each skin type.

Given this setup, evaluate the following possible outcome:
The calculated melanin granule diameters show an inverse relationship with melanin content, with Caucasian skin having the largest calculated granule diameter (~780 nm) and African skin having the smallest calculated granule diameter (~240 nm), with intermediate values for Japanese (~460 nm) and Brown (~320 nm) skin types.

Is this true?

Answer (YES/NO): YES